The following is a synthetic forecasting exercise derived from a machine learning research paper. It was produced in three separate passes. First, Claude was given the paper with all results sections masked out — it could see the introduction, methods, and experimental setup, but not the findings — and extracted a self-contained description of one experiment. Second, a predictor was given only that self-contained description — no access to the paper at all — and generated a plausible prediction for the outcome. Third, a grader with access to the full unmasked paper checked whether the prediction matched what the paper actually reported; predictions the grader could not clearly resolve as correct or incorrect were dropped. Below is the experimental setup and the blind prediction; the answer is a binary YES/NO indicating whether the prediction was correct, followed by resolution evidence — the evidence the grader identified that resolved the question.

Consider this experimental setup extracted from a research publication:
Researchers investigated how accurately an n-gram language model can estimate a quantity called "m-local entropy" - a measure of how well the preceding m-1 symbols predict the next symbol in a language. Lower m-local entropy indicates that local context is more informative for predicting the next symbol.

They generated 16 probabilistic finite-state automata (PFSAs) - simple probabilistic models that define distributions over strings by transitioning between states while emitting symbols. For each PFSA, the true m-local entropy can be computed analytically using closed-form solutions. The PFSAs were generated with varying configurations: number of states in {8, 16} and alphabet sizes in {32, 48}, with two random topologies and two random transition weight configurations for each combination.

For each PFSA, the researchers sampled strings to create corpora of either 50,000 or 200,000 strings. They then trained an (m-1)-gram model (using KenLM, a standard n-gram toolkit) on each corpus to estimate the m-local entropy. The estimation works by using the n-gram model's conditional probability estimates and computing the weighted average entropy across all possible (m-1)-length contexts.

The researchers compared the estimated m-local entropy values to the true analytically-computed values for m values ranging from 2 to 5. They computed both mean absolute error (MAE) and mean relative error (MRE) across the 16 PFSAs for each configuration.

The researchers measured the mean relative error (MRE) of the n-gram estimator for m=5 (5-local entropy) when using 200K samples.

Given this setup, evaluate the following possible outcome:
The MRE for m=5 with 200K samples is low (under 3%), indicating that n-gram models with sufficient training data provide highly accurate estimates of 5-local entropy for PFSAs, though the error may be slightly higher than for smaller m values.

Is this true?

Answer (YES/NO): NO